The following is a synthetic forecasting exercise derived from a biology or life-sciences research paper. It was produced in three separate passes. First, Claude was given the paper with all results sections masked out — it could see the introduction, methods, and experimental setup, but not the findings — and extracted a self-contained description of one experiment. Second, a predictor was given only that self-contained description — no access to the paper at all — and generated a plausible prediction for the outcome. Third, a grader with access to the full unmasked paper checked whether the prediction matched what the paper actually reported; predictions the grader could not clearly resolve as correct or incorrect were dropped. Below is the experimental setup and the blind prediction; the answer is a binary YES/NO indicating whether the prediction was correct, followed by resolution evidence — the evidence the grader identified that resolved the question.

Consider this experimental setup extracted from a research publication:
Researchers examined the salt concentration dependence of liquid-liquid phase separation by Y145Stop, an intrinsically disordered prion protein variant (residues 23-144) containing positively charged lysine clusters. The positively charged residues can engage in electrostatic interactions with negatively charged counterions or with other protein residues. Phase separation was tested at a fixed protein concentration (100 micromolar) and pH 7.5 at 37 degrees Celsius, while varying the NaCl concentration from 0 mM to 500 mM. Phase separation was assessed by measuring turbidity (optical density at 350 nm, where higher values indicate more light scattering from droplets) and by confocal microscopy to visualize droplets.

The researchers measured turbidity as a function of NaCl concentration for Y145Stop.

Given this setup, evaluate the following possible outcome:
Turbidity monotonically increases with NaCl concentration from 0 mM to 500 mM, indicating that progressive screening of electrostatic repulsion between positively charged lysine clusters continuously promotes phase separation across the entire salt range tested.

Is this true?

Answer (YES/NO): NO